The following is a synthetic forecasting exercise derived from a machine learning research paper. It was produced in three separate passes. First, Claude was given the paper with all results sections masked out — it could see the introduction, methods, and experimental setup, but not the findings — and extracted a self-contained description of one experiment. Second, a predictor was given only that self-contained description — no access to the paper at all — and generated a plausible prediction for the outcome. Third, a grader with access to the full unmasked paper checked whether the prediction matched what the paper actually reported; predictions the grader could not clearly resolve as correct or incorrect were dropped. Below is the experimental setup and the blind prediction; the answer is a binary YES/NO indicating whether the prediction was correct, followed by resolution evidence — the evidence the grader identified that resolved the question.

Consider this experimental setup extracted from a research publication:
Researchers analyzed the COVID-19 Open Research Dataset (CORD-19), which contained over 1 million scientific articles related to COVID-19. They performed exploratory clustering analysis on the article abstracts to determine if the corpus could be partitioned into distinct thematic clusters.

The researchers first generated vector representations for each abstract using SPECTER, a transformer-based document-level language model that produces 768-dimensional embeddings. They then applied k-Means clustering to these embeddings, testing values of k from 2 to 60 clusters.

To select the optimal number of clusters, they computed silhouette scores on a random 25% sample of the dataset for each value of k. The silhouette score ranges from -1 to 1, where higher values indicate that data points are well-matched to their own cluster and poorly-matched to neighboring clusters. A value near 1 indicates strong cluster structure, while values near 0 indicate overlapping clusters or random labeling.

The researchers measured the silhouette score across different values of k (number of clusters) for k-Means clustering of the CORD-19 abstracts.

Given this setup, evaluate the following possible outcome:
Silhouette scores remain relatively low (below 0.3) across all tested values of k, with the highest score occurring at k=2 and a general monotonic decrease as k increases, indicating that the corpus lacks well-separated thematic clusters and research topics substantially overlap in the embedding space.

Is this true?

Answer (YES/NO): NO